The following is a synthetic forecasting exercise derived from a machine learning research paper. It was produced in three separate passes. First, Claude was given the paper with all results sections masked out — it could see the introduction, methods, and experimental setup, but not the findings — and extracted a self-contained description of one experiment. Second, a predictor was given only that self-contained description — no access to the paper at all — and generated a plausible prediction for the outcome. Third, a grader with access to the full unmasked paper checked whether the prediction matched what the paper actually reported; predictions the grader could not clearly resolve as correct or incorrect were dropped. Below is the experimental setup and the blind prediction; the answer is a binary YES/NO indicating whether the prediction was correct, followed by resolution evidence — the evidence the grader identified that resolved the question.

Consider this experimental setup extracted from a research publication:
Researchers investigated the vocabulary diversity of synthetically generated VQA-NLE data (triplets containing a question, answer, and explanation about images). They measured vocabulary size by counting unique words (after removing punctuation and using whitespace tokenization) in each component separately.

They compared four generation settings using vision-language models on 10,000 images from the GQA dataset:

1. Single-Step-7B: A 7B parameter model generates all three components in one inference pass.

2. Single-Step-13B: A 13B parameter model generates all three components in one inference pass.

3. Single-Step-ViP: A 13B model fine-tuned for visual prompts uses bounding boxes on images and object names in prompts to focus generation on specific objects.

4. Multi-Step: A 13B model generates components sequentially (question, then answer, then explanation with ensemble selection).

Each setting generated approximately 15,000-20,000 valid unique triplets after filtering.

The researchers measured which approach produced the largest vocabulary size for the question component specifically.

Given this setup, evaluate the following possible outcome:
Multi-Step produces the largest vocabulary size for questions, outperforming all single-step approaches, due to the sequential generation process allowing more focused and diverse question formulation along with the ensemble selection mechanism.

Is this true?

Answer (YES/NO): YES